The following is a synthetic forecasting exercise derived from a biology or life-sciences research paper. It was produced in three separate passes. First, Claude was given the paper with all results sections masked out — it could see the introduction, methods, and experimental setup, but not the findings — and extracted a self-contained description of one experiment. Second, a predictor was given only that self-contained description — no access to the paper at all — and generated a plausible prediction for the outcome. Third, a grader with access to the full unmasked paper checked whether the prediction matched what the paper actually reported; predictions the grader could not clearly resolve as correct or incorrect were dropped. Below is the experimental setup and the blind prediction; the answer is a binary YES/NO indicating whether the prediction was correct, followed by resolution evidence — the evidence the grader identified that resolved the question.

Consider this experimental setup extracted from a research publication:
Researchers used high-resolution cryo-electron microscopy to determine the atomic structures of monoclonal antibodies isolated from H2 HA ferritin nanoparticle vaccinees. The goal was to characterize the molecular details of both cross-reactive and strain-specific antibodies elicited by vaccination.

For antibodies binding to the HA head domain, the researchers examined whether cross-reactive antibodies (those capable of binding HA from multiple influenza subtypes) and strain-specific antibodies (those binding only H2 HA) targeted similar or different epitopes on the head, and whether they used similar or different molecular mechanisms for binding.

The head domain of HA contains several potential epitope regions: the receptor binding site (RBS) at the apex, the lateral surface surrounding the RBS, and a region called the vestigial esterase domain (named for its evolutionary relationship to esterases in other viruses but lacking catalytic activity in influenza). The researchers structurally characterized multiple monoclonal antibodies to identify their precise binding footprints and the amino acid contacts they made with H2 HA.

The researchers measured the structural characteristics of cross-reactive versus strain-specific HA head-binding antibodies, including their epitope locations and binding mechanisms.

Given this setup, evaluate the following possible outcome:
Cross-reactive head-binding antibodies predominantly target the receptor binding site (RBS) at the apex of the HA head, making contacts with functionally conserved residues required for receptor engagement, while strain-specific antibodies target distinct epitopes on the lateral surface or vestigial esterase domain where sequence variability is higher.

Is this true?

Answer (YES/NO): NO